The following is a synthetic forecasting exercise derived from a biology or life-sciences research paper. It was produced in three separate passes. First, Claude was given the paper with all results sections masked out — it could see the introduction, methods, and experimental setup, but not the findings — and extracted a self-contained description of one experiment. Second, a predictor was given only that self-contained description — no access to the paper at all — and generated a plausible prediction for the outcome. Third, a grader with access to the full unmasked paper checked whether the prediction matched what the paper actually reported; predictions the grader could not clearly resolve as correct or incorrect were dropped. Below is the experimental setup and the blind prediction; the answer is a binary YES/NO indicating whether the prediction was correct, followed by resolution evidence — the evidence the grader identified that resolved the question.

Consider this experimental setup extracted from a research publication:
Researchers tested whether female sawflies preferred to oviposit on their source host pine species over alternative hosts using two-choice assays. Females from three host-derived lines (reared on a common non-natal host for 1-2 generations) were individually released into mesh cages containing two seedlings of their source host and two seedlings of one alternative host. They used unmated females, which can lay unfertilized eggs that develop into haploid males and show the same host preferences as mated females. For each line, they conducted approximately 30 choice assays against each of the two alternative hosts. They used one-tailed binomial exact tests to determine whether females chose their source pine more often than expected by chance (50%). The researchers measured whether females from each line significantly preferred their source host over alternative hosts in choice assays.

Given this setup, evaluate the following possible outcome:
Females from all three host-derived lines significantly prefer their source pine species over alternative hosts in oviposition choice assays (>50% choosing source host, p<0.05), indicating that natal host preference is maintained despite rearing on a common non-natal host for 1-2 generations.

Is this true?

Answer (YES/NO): NO